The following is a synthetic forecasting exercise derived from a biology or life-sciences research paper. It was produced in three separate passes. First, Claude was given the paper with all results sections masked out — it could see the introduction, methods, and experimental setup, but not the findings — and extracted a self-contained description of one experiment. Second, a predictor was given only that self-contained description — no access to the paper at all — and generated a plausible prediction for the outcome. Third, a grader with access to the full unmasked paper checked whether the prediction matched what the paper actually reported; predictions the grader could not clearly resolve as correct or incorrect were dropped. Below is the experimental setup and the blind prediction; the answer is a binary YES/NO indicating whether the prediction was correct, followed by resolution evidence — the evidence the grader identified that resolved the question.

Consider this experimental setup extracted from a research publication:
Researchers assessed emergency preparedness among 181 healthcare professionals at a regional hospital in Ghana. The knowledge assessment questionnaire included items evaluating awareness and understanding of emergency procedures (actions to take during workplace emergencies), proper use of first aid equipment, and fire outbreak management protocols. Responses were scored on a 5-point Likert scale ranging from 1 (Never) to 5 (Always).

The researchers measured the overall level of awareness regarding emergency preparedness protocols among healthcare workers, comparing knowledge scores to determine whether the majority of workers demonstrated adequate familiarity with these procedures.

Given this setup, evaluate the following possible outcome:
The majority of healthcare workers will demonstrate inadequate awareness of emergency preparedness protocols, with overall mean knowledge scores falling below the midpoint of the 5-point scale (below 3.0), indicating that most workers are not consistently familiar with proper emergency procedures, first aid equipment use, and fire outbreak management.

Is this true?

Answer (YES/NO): NO